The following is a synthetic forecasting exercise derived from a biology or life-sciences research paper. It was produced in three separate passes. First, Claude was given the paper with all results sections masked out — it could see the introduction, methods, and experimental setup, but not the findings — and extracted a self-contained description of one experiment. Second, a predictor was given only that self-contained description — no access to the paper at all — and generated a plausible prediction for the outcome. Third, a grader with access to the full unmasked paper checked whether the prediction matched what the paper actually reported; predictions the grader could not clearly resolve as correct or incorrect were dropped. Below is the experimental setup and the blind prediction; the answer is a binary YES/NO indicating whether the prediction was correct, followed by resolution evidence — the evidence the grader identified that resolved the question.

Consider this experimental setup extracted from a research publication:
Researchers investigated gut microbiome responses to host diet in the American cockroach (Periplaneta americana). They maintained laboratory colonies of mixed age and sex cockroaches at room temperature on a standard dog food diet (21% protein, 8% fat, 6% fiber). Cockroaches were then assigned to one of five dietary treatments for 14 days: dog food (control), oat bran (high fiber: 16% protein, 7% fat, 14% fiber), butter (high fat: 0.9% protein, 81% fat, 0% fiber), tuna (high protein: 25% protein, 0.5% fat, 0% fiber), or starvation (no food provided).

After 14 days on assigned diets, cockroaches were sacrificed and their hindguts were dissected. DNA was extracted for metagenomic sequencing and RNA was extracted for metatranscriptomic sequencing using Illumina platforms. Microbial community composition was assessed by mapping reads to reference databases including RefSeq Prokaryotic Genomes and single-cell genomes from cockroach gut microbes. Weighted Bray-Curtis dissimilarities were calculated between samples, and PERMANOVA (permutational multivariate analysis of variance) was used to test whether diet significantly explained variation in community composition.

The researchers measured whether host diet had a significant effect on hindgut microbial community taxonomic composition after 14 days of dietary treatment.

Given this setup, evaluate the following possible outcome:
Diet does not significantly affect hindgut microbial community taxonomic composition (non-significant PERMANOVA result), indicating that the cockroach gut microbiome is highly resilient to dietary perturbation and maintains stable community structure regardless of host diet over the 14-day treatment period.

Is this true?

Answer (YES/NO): YES